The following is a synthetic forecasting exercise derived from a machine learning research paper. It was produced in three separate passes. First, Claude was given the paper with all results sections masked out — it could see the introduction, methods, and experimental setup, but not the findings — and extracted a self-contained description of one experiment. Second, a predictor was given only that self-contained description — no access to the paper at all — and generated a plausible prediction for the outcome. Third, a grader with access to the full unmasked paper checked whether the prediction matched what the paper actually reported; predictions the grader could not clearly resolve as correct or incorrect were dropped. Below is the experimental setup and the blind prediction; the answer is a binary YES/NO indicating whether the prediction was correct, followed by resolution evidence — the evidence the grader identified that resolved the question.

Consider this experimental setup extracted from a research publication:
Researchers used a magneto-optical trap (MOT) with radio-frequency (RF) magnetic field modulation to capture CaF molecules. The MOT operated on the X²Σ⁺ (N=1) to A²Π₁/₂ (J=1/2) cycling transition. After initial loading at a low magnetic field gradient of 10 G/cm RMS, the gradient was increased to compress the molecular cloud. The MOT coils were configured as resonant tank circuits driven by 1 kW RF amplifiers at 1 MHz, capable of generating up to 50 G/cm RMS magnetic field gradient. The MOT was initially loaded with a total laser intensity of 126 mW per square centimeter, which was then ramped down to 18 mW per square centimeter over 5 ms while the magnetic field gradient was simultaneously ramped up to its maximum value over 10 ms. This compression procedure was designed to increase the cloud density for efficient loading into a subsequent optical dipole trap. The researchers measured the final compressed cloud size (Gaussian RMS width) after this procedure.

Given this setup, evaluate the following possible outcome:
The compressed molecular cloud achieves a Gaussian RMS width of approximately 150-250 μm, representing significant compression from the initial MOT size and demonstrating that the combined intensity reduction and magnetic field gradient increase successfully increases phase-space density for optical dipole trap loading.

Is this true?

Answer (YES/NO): NO